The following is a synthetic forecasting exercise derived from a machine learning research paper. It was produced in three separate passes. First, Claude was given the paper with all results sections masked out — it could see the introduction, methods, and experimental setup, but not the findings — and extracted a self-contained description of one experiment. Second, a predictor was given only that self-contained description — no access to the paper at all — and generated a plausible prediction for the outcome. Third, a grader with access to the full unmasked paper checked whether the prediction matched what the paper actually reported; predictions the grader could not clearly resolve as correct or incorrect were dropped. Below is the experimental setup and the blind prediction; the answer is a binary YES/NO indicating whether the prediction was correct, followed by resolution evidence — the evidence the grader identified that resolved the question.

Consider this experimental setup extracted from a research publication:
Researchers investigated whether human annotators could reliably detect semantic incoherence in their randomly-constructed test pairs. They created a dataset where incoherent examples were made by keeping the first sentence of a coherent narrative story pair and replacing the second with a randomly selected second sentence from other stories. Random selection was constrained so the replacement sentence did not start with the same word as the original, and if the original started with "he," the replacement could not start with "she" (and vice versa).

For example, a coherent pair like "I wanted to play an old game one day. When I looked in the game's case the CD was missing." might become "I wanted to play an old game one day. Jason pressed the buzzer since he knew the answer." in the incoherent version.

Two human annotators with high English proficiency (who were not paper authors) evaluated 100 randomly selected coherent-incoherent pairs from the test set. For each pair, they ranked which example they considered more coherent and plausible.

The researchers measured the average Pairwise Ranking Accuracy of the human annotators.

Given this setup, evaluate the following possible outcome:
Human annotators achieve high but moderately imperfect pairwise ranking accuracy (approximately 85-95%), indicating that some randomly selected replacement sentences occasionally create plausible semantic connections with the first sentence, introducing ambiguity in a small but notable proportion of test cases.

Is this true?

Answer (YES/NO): YES